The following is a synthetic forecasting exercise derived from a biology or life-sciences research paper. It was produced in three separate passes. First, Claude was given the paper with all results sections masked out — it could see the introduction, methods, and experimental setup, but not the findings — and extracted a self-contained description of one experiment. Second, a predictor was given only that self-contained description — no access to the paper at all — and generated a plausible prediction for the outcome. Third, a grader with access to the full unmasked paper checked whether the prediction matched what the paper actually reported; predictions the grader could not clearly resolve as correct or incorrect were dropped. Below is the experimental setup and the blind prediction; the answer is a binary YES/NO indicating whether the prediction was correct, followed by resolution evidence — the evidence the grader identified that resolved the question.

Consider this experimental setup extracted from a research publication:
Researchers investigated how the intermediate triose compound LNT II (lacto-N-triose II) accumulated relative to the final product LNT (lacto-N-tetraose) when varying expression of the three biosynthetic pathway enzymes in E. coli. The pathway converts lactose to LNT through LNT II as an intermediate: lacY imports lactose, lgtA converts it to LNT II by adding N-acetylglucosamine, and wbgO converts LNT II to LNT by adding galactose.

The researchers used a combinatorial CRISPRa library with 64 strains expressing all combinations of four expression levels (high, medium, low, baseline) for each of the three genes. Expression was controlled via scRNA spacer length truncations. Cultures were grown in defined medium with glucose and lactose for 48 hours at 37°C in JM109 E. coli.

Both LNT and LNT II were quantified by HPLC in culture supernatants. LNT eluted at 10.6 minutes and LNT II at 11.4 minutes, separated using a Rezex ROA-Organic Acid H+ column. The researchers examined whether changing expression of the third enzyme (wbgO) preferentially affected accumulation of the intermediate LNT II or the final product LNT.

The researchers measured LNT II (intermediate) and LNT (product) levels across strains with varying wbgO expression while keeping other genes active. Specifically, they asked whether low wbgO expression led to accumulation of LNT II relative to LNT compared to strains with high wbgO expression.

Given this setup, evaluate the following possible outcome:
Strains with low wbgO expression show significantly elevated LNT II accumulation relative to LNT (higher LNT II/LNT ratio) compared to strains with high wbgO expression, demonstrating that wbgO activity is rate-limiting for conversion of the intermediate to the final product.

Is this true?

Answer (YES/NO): YES